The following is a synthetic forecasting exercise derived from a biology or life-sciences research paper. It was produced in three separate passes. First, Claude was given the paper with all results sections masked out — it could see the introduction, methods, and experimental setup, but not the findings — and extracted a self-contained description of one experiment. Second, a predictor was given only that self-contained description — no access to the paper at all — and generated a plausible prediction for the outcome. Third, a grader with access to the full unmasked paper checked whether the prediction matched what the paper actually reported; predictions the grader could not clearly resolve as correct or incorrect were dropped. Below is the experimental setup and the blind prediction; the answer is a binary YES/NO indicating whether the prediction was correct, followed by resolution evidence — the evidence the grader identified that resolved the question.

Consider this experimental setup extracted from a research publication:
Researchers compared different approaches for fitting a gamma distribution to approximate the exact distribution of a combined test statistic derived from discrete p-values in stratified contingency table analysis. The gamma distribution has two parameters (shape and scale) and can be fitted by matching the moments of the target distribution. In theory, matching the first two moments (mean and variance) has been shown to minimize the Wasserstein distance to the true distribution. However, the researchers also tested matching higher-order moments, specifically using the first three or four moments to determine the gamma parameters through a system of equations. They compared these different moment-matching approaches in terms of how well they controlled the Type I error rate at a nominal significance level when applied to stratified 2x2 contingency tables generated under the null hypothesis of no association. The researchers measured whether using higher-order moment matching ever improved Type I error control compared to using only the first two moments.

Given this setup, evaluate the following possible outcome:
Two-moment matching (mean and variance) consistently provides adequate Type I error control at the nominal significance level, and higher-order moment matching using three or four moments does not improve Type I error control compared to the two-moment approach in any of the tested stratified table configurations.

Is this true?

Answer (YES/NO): NO